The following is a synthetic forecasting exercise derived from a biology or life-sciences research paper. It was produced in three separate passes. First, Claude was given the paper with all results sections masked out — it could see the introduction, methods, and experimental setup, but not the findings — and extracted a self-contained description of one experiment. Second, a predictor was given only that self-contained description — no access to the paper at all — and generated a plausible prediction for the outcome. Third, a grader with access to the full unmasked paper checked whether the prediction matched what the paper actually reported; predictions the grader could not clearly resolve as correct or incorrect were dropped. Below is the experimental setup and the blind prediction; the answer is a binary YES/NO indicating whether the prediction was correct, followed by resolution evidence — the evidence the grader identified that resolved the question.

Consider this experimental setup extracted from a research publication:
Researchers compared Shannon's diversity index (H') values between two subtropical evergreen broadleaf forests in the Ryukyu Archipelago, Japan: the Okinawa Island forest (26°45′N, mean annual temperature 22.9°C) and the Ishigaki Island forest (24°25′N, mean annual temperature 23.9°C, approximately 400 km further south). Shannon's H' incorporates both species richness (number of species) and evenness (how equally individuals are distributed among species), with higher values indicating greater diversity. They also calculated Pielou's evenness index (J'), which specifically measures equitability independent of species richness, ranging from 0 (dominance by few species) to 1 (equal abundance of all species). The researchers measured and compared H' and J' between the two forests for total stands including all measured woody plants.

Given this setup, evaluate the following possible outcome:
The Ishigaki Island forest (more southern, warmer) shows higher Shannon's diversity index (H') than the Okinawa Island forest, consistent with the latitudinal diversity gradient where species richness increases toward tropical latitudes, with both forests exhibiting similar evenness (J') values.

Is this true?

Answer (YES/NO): NO